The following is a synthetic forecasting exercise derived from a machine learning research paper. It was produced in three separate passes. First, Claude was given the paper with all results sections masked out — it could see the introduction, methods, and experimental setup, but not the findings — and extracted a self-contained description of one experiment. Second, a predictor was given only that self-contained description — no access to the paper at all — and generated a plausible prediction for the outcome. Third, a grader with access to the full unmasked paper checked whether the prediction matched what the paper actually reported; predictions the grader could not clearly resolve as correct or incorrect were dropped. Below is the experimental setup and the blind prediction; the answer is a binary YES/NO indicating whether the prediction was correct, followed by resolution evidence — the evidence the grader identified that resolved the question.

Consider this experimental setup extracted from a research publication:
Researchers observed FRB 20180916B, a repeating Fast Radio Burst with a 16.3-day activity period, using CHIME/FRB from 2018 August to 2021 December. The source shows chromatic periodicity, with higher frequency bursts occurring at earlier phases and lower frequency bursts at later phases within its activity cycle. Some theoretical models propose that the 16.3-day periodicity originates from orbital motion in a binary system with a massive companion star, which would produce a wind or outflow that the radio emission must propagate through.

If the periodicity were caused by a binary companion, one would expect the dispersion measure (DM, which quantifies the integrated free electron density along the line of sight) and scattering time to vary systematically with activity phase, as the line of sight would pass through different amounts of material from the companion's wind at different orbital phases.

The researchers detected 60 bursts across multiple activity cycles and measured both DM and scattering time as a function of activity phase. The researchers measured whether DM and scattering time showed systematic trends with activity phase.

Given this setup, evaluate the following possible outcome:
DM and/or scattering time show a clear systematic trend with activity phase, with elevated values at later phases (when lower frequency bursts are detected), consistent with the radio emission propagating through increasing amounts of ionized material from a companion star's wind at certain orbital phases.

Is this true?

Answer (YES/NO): NO